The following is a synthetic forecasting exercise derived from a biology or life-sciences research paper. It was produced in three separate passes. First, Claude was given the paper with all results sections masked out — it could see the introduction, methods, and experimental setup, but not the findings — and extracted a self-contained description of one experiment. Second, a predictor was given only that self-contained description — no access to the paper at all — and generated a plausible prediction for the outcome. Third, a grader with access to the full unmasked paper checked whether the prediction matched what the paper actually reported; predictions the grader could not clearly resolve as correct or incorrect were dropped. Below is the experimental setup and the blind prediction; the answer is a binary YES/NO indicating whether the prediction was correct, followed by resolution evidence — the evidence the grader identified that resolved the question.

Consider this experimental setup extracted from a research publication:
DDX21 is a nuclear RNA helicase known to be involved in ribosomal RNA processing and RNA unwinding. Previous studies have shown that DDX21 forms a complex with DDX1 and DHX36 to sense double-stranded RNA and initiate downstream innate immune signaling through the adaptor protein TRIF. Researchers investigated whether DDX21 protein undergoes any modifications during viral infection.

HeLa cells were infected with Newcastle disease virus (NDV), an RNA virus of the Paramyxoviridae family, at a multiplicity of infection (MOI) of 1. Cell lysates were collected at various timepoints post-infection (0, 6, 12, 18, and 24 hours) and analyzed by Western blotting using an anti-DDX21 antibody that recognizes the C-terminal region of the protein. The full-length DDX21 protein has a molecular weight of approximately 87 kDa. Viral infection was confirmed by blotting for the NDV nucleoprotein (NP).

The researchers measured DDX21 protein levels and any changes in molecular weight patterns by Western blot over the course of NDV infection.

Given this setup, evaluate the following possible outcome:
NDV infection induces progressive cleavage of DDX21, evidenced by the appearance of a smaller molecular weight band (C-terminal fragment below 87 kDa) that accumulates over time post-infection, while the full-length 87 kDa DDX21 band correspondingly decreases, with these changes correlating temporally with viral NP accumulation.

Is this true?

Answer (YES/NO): YES